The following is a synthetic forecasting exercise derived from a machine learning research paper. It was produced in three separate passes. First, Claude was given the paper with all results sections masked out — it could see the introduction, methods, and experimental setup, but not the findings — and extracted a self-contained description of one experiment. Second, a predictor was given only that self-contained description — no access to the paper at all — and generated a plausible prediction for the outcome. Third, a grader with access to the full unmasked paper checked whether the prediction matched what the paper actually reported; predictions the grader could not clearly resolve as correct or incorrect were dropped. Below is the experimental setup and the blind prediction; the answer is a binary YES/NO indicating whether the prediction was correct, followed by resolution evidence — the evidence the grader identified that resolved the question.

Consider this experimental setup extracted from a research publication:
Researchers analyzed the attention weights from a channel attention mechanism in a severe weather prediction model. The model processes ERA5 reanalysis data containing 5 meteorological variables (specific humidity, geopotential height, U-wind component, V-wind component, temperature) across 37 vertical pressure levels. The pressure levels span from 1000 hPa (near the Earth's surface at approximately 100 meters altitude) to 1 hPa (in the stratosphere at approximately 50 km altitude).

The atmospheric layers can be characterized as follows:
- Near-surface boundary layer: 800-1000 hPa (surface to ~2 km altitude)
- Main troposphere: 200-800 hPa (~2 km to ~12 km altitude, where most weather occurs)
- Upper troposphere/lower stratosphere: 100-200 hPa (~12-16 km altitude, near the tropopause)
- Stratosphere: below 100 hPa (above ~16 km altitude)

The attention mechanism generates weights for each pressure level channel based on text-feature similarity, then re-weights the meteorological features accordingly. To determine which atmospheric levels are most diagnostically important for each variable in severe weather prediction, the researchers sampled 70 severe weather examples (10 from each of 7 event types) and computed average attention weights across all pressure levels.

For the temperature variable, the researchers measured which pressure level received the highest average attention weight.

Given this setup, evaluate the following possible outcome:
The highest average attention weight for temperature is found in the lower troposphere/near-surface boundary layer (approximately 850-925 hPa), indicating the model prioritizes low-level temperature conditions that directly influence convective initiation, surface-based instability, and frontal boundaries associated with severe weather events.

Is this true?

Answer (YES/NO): NO